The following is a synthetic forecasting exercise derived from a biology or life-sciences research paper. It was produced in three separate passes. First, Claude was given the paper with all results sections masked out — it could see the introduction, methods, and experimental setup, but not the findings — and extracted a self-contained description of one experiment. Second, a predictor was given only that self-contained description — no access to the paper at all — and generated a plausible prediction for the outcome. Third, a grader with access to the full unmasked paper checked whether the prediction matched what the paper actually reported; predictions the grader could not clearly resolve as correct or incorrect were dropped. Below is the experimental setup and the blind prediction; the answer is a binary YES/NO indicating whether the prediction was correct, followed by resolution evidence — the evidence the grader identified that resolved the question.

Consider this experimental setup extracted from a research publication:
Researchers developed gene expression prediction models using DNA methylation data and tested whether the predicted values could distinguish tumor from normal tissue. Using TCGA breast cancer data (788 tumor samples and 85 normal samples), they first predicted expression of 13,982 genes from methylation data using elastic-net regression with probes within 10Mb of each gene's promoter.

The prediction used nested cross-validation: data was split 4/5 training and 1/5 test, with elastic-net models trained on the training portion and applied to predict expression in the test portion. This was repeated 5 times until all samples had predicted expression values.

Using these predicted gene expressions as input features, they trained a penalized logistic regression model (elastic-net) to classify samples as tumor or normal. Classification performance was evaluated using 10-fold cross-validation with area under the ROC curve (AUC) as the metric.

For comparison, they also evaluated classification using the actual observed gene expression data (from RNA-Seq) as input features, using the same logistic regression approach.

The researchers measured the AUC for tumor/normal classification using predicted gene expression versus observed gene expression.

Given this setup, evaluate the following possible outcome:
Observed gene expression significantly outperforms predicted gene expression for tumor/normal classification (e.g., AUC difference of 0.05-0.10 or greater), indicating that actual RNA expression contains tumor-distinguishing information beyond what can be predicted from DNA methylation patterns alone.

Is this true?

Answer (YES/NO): NO